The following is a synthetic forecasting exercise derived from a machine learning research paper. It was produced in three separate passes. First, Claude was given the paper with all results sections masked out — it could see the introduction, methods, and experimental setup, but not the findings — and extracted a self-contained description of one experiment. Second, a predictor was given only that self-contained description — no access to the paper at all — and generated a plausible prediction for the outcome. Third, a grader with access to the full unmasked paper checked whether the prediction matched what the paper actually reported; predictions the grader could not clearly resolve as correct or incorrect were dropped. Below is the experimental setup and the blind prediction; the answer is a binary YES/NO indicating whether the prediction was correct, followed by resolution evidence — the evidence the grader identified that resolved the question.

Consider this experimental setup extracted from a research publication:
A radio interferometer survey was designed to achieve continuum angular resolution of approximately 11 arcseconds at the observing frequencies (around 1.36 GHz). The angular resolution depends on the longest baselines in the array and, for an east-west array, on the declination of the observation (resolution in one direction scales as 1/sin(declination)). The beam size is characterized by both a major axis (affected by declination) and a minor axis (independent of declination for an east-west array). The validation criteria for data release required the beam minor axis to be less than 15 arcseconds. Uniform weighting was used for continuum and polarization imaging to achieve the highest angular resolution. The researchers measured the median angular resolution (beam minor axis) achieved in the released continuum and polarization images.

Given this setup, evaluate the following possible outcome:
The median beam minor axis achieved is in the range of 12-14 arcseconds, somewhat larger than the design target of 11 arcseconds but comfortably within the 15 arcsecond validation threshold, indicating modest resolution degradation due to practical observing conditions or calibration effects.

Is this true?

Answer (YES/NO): NO